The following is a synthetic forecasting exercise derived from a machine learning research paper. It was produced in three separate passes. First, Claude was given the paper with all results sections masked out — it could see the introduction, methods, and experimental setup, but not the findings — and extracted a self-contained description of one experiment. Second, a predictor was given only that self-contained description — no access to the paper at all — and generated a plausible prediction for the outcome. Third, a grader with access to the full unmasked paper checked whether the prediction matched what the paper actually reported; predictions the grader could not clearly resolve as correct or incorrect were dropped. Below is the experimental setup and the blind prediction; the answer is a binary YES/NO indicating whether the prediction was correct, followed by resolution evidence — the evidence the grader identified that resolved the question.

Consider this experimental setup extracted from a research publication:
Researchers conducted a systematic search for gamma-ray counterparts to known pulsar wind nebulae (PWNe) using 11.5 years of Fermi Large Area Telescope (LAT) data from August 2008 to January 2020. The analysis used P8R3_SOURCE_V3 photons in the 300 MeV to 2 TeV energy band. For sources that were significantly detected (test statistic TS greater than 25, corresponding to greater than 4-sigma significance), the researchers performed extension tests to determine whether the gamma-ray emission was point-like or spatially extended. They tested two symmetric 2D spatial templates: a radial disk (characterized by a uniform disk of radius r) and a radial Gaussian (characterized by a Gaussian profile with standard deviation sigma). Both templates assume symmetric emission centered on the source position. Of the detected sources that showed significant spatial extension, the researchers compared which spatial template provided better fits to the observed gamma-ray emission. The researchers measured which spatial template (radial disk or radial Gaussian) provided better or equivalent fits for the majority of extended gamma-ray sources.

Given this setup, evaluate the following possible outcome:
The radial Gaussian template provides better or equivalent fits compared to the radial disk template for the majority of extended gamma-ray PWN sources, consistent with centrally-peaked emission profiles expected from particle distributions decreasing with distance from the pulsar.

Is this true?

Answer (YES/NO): YES